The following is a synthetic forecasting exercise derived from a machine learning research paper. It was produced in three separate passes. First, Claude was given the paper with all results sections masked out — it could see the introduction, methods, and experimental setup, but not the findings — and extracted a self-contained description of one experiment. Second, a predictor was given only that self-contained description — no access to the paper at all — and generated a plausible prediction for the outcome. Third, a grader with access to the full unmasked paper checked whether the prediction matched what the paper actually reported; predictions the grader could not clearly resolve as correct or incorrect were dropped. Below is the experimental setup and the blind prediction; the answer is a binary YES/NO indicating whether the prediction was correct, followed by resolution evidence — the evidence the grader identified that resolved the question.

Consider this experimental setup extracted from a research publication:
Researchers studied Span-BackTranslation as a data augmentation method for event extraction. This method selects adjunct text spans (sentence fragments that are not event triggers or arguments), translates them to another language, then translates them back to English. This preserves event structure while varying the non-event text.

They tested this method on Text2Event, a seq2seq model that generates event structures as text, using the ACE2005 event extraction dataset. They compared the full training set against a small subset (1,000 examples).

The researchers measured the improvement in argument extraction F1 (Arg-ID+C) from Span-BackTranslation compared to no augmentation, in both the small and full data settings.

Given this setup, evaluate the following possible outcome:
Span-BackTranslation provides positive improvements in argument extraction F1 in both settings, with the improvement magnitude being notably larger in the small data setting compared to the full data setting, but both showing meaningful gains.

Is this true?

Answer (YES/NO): NO